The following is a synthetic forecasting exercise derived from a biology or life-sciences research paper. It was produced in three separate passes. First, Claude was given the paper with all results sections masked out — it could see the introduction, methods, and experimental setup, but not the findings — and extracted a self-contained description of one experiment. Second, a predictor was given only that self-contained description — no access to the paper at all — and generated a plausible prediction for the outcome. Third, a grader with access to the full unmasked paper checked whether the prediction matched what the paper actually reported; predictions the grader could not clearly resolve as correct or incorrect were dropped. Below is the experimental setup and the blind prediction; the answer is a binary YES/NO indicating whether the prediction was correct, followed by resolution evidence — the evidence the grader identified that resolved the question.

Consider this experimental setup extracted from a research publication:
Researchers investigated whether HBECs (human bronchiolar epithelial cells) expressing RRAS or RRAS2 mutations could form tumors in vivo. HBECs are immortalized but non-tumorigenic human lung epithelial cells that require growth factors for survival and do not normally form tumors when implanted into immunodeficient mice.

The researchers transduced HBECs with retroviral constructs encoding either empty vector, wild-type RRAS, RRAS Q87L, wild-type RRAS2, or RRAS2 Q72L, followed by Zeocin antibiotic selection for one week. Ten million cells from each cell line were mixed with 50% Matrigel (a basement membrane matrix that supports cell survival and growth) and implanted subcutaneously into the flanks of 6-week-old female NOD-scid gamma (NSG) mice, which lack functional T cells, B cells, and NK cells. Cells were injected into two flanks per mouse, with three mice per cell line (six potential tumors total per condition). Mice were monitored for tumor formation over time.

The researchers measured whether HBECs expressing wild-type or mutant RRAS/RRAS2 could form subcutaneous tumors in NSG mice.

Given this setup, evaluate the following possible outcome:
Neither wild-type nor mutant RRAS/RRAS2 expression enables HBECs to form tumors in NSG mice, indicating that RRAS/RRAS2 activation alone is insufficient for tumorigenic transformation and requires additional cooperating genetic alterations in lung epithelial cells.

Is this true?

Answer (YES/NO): NO